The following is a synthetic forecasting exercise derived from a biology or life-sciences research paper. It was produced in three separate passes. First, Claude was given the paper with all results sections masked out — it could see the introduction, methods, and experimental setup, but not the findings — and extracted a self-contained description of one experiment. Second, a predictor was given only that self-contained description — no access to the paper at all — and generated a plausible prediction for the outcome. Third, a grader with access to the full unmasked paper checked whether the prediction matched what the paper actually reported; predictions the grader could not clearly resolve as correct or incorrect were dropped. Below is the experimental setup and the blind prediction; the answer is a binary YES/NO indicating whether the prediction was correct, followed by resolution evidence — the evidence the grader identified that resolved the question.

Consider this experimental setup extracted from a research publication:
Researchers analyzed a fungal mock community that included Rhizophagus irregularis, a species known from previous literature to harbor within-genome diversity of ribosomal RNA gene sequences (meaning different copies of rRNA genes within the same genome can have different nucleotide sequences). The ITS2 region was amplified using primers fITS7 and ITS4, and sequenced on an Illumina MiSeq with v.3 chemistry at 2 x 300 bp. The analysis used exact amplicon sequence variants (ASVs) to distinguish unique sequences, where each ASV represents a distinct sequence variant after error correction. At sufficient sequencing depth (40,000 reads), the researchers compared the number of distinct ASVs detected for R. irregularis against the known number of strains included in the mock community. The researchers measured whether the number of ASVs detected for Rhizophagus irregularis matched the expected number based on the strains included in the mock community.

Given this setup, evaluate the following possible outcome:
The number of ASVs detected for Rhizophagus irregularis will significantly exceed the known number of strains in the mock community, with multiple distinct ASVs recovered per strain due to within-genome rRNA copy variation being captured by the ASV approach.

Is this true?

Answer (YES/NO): YES